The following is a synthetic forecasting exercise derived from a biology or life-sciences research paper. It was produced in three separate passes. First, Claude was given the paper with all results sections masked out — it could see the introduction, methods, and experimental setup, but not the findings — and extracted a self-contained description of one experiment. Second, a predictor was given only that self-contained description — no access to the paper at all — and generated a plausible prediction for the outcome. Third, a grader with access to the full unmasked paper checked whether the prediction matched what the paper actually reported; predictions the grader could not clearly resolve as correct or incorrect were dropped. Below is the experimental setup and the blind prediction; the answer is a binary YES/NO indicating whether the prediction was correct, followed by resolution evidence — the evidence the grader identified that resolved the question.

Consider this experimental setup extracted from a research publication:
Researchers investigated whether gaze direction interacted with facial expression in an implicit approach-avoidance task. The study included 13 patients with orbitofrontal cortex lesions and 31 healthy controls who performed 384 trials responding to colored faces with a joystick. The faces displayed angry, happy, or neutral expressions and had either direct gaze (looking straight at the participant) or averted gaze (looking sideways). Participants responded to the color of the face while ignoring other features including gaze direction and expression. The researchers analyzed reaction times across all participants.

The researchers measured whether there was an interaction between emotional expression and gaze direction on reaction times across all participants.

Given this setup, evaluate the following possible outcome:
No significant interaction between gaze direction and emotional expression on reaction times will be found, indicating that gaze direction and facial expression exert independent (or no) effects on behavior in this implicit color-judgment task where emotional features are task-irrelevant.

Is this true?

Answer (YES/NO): NO